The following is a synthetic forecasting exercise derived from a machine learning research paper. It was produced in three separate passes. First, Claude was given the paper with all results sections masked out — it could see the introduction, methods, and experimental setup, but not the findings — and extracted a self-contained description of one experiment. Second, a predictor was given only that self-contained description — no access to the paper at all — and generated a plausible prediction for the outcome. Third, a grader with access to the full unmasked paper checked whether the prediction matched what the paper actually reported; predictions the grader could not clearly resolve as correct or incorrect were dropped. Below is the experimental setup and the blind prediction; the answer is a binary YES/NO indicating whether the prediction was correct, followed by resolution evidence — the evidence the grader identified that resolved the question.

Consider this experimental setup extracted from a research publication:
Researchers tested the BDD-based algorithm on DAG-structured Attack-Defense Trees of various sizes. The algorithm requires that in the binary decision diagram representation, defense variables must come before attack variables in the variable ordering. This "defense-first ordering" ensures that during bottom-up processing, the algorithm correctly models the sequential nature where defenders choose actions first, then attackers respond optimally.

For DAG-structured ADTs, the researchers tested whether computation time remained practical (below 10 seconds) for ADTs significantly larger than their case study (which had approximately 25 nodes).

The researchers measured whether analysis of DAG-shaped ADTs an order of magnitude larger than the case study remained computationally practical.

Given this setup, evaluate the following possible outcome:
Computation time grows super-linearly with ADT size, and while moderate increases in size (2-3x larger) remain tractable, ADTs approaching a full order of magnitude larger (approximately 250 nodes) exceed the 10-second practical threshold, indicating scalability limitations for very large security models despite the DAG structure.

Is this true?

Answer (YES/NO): NO